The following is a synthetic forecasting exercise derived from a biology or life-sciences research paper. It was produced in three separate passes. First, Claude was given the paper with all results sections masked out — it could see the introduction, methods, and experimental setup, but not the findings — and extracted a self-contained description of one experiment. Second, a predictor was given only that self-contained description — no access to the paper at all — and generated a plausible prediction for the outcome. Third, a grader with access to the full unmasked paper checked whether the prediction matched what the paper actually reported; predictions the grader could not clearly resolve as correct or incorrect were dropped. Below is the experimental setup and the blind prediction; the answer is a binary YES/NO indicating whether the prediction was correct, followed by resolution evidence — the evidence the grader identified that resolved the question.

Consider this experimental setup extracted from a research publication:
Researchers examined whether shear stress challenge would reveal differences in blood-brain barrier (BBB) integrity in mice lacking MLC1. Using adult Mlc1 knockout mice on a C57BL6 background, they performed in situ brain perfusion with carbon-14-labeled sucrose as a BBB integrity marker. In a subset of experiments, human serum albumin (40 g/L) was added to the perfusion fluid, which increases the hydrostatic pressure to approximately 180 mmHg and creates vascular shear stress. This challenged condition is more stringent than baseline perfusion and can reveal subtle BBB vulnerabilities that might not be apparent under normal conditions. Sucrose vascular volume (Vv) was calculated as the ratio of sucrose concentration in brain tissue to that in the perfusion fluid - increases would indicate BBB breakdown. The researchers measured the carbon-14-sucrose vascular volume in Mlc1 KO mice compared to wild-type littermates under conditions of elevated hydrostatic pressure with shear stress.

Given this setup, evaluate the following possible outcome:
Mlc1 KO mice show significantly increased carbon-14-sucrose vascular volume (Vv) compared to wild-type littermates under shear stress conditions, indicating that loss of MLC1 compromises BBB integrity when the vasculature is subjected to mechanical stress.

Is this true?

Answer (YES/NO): NO